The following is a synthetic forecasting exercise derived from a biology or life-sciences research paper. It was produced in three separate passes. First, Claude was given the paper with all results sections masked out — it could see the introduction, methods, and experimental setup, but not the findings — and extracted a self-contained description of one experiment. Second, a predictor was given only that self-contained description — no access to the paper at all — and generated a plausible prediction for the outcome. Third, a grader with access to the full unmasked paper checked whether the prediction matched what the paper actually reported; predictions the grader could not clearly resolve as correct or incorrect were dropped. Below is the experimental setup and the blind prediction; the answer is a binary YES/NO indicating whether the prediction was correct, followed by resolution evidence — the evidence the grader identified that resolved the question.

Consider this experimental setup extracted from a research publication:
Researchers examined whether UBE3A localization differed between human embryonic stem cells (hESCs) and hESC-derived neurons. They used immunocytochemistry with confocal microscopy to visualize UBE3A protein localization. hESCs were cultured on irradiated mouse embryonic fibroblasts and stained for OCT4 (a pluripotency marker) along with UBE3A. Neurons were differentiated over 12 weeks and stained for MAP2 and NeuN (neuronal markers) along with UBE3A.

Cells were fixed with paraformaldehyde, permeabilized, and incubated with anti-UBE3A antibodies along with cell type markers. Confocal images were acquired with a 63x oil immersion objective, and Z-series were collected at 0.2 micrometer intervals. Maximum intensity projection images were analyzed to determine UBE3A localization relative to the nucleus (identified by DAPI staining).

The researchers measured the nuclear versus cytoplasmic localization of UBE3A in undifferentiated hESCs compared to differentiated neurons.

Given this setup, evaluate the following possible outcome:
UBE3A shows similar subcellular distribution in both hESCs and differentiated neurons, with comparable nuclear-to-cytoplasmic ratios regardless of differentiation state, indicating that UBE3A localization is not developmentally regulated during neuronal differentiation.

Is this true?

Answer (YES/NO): NO